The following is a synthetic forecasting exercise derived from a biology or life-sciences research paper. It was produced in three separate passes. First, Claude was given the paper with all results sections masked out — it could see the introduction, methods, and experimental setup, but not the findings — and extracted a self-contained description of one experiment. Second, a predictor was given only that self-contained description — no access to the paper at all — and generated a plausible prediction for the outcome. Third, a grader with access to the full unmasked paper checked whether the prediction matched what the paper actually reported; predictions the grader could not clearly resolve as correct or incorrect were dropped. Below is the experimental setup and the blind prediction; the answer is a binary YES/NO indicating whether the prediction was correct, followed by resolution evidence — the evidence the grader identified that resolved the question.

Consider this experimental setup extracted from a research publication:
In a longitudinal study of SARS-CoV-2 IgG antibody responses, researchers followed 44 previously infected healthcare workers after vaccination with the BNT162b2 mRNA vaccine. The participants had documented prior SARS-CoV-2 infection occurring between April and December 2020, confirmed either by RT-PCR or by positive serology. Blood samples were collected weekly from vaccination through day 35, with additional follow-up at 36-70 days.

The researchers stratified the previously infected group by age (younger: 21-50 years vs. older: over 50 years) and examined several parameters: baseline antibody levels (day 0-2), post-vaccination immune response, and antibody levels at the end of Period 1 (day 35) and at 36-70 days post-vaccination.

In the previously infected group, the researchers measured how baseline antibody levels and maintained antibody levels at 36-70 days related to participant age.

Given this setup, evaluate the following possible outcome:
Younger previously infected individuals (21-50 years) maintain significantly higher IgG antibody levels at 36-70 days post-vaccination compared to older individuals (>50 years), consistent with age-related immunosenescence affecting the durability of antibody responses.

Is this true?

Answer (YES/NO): NO